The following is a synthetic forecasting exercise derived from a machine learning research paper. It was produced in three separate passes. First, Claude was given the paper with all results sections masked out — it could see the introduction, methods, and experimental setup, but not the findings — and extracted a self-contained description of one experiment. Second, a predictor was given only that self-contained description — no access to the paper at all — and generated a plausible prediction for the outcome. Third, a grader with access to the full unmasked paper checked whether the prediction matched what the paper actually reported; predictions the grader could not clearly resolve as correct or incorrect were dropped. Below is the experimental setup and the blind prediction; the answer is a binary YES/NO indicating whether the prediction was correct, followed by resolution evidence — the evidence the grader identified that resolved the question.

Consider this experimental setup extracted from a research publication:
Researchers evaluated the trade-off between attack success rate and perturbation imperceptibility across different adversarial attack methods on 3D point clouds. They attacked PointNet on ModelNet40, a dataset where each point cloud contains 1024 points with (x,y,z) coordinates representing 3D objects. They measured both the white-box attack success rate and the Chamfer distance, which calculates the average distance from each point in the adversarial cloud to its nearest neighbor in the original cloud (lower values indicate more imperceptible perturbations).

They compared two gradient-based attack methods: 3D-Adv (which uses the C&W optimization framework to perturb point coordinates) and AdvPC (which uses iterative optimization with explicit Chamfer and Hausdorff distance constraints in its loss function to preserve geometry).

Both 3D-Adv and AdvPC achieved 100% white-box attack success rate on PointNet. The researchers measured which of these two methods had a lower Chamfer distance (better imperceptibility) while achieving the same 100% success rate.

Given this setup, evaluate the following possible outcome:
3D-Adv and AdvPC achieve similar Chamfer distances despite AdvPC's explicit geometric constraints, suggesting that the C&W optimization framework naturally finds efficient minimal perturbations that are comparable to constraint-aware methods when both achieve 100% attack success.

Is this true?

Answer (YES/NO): NO